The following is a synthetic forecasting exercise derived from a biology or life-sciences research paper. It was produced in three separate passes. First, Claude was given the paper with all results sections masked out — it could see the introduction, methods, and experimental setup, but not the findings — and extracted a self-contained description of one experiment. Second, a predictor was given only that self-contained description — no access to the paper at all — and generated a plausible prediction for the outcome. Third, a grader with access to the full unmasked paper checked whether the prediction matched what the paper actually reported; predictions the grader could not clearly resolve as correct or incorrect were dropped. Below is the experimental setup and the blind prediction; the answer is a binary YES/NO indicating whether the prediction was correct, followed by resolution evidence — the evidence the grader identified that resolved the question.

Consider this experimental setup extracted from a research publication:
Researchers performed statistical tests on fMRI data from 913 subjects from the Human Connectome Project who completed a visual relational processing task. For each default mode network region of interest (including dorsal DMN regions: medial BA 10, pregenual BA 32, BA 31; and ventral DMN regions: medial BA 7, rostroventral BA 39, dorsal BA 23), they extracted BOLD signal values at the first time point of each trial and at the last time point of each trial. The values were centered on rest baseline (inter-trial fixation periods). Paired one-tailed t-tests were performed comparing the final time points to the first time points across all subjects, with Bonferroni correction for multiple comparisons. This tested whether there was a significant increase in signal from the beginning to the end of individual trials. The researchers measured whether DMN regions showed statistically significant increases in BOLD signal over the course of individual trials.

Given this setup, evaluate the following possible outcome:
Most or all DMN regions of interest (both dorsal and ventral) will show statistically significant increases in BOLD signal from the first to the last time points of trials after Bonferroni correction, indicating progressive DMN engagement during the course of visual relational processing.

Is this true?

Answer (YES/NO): YES